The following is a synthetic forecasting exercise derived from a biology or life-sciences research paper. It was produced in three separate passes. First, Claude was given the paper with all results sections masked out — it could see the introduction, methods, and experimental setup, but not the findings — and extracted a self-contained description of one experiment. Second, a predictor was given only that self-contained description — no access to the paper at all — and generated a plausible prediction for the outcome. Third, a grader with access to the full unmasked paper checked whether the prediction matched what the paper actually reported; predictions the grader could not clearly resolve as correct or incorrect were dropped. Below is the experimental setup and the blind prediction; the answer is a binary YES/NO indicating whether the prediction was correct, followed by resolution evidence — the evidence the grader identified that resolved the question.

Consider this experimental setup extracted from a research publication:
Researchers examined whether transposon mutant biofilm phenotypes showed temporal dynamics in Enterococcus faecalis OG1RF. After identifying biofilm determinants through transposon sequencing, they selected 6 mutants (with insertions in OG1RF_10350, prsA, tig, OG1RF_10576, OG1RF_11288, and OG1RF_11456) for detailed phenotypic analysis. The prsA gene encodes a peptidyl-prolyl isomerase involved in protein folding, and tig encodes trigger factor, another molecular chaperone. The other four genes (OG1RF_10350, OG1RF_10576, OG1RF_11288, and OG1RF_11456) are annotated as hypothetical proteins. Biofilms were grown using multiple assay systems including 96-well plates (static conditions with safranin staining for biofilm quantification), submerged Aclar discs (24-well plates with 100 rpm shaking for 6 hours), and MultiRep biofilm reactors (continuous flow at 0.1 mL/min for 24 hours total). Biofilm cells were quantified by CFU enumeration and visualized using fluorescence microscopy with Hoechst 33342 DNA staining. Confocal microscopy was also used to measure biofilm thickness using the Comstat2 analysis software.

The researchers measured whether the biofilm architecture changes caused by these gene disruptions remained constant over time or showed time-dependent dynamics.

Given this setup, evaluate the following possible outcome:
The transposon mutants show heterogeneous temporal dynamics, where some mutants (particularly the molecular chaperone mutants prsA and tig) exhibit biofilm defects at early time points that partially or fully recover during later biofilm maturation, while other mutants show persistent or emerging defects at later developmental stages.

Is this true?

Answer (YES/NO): NO